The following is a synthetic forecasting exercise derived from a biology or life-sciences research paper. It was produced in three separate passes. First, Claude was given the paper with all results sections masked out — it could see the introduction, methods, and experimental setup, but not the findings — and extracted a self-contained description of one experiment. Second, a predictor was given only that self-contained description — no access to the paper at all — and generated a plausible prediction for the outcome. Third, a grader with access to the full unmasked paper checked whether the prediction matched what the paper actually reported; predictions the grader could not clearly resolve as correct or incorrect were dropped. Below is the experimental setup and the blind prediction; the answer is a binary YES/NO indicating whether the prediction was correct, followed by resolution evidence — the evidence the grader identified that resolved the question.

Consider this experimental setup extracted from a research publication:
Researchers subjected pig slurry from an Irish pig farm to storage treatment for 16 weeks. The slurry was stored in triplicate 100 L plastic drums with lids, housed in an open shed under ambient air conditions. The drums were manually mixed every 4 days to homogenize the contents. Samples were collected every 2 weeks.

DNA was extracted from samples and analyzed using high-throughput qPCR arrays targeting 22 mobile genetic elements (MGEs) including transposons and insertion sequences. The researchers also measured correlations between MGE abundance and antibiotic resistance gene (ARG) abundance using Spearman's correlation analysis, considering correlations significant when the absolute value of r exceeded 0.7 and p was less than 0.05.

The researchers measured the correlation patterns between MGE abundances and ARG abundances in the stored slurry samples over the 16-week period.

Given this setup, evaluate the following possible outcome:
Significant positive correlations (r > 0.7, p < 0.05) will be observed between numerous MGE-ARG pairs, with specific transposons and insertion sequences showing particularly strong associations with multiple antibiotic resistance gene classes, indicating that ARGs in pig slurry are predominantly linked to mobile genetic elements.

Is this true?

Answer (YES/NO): YES